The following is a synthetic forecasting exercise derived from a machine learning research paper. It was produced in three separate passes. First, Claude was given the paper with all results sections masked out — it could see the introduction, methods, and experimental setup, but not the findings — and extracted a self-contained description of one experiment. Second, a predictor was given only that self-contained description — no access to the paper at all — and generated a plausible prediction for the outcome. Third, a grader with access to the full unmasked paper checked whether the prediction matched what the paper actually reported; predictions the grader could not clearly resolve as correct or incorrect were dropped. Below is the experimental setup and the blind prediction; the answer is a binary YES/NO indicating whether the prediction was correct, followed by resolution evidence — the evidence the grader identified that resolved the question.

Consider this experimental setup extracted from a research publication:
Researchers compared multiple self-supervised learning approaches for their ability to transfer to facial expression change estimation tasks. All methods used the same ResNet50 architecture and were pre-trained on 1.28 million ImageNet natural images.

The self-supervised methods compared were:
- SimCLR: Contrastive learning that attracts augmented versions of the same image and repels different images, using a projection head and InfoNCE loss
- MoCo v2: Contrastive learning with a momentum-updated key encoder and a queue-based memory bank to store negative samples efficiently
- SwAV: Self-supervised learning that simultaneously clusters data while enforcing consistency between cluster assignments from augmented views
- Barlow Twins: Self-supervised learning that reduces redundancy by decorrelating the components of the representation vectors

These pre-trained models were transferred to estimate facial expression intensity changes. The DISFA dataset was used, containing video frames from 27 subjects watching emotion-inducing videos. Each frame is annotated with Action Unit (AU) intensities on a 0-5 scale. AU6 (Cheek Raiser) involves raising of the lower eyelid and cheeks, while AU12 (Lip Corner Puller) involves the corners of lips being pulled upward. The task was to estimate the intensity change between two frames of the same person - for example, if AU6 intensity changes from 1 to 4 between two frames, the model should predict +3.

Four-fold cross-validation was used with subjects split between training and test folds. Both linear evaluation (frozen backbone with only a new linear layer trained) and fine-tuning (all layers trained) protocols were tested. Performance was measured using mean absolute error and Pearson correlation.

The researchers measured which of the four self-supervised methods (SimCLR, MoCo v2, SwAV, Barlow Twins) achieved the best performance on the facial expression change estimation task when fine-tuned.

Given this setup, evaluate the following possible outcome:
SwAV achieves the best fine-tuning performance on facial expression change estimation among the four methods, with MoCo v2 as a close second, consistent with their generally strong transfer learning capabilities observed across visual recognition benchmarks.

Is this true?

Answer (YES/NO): NO